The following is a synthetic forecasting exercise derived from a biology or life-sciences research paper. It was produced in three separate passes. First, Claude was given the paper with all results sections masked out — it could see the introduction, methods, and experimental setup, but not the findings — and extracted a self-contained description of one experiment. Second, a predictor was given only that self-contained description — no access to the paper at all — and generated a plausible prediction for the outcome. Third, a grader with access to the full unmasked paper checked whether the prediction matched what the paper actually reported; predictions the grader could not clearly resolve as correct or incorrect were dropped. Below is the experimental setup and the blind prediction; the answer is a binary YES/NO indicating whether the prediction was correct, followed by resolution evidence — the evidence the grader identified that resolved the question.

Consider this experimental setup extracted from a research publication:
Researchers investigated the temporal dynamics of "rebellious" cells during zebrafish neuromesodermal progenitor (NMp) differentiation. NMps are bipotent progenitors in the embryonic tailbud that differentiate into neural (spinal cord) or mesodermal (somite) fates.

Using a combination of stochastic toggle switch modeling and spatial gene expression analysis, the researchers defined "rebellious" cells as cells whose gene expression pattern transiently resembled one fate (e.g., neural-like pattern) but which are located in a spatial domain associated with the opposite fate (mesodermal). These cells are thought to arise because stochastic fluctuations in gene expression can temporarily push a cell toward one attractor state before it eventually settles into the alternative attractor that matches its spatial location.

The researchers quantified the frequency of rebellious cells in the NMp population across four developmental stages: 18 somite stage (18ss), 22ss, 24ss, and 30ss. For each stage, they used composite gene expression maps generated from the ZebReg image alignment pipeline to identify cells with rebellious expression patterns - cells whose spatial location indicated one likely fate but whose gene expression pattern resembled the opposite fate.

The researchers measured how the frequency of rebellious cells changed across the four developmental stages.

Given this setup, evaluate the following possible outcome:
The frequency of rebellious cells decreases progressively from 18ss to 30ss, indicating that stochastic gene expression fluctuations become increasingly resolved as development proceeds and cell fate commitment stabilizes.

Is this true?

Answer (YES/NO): NO